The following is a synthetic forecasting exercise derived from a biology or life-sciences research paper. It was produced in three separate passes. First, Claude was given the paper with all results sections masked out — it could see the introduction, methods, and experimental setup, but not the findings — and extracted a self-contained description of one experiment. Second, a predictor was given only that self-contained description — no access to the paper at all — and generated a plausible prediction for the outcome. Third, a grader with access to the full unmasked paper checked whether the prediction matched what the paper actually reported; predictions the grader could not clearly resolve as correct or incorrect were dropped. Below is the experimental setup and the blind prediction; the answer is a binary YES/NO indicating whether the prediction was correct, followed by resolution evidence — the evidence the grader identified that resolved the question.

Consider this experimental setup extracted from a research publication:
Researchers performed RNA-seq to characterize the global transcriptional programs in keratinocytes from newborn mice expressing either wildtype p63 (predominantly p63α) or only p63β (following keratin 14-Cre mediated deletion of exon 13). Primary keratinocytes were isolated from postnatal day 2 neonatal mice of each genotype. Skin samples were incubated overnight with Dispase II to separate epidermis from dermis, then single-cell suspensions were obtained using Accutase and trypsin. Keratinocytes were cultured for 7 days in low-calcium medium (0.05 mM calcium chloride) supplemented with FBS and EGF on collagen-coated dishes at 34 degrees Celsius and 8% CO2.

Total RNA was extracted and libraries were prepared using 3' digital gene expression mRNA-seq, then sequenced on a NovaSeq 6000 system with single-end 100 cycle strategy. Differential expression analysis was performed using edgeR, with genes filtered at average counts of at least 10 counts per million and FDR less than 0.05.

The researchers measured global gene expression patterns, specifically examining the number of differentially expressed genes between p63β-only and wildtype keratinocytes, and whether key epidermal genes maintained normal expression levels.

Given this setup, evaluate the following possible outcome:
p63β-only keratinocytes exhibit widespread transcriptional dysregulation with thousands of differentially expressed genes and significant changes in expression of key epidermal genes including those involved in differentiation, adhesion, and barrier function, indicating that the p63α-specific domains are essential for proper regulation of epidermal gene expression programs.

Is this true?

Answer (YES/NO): NO